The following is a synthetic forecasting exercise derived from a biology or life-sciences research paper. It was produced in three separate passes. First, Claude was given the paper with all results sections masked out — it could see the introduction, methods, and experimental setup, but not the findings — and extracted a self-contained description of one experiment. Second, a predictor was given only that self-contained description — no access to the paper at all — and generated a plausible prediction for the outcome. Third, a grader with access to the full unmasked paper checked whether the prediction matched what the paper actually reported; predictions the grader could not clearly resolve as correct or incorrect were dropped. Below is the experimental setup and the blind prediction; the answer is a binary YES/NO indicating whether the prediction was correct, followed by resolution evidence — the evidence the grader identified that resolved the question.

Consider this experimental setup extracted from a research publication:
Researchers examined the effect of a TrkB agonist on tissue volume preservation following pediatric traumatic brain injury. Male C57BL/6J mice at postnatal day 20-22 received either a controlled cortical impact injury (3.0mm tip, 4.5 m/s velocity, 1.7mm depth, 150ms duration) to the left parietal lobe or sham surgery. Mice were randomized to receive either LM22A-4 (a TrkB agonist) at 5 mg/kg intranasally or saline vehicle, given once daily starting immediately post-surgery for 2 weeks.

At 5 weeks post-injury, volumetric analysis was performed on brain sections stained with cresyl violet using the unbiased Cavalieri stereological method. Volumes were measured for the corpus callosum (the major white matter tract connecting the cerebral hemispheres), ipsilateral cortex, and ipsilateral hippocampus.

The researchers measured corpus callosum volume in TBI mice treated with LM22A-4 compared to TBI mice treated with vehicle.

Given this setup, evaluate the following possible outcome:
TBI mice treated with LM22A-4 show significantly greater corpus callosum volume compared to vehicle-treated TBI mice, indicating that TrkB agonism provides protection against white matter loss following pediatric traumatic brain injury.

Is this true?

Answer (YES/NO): NO